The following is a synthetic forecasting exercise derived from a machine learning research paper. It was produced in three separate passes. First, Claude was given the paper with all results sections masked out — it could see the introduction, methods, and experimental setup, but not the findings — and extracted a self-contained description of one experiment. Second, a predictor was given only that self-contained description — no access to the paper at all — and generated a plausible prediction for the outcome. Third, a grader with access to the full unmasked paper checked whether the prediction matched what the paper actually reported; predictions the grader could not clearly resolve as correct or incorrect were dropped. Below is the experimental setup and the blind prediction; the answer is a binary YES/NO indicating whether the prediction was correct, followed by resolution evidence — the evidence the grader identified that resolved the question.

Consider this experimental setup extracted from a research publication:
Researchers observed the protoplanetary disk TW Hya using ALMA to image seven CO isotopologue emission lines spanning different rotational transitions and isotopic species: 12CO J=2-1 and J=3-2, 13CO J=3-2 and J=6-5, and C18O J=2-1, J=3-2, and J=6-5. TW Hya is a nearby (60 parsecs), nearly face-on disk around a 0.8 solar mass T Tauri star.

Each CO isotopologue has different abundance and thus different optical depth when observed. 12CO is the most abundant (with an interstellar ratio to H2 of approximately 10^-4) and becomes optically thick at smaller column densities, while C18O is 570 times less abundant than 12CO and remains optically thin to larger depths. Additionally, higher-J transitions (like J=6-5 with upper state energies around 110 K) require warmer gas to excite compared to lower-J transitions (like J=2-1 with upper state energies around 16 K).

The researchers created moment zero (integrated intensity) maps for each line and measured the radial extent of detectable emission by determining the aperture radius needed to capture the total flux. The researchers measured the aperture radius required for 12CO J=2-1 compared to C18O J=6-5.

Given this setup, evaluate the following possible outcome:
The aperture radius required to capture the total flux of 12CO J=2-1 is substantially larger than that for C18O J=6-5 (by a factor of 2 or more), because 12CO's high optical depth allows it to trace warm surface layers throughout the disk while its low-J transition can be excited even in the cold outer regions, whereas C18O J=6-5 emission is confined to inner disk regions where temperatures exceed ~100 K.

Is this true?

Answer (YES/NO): YES